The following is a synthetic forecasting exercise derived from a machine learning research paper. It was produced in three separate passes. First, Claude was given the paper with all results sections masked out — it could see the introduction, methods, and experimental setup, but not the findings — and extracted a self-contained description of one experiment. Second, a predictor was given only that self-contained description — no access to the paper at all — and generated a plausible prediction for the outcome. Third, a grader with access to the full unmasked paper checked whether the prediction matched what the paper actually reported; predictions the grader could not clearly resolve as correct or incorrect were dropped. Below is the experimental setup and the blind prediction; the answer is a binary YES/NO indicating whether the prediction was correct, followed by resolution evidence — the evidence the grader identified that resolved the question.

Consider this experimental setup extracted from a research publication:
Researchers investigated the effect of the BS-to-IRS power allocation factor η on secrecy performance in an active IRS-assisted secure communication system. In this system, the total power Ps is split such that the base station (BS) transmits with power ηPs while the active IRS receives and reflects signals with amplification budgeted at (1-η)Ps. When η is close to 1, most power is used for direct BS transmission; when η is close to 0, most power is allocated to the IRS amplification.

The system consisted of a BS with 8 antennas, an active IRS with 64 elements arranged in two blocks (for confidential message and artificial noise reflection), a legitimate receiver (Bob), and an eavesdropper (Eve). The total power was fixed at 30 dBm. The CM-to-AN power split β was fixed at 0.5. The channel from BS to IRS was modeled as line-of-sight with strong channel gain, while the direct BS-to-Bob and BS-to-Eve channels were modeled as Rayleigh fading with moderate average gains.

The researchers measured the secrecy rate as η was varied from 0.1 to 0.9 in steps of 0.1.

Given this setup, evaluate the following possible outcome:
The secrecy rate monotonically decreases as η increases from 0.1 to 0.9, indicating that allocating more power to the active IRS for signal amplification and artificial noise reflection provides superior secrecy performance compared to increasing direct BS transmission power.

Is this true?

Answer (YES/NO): NO